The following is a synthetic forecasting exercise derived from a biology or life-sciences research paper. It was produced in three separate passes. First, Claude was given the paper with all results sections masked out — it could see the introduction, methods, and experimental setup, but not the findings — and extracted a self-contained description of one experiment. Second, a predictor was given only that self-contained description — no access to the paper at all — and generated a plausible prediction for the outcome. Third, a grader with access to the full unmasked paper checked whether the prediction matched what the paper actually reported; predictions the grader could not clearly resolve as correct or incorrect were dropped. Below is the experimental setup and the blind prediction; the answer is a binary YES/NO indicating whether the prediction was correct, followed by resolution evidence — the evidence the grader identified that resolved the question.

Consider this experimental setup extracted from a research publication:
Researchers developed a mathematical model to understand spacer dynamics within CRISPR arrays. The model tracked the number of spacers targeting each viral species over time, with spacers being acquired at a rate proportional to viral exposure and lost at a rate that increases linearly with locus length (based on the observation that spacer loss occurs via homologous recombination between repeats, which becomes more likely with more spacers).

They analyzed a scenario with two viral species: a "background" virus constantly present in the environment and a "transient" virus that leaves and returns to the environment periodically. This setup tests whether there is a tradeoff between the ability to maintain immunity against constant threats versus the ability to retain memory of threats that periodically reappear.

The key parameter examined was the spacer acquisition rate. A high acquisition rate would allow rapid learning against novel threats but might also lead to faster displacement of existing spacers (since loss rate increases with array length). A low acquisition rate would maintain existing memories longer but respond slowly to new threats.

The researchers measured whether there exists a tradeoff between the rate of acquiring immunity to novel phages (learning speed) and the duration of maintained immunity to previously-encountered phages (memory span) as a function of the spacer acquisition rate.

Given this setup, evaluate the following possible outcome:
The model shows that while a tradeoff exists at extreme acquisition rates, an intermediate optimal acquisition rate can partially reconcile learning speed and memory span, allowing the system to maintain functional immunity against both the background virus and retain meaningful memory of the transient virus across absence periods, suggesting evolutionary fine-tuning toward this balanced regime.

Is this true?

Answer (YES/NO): NO